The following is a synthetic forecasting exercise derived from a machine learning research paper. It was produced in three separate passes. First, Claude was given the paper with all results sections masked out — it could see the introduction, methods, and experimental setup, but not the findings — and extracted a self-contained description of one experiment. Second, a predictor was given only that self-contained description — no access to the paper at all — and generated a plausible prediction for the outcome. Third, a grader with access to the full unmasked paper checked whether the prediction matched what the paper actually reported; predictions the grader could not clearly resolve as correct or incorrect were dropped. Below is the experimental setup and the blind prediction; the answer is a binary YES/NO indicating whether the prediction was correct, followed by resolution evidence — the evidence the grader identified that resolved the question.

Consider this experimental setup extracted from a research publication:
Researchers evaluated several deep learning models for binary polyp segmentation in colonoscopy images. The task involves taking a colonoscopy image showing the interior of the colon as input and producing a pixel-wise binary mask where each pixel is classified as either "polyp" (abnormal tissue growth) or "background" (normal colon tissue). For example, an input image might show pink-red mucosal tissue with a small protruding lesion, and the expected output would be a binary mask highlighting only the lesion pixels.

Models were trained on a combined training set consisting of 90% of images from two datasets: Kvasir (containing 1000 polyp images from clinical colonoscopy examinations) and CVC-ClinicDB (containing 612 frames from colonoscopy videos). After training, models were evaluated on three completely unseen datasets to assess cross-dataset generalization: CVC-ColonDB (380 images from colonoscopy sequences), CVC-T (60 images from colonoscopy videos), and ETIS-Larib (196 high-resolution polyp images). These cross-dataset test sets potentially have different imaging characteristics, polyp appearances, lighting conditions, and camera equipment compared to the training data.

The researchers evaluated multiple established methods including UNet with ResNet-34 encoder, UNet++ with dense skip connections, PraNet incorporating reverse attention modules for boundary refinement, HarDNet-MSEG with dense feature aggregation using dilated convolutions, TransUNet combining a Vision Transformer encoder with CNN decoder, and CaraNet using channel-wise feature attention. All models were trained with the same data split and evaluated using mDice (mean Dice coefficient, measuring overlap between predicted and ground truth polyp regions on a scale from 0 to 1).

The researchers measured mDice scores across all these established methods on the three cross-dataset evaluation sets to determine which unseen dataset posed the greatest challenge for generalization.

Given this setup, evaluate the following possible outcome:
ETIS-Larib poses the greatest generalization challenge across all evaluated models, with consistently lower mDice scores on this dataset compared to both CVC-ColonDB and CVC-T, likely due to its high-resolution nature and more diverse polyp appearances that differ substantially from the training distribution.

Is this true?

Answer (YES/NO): YES